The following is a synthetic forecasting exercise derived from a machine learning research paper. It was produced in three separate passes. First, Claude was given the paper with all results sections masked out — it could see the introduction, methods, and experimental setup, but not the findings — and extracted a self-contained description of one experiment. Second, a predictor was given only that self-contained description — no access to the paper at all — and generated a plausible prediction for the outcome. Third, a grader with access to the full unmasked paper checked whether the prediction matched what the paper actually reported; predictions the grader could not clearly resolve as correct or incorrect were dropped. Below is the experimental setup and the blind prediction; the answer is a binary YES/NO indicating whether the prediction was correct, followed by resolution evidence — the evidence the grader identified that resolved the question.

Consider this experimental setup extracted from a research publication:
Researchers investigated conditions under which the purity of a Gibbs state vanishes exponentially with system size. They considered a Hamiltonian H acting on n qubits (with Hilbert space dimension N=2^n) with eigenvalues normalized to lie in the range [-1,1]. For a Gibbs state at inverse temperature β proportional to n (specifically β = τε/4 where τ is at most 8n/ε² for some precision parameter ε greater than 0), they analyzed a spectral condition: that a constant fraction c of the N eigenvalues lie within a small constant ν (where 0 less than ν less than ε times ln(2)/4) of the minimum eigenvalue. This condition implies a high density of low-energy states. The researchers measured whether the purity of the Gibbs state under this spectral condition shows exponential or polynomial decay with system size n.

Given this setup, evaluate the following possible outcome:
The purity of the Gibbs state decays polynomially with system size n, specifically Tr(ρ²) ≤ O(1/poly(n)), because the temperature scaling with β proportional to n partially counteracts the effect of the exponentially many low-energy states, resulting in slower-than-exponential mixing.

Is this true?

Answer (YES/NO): NO